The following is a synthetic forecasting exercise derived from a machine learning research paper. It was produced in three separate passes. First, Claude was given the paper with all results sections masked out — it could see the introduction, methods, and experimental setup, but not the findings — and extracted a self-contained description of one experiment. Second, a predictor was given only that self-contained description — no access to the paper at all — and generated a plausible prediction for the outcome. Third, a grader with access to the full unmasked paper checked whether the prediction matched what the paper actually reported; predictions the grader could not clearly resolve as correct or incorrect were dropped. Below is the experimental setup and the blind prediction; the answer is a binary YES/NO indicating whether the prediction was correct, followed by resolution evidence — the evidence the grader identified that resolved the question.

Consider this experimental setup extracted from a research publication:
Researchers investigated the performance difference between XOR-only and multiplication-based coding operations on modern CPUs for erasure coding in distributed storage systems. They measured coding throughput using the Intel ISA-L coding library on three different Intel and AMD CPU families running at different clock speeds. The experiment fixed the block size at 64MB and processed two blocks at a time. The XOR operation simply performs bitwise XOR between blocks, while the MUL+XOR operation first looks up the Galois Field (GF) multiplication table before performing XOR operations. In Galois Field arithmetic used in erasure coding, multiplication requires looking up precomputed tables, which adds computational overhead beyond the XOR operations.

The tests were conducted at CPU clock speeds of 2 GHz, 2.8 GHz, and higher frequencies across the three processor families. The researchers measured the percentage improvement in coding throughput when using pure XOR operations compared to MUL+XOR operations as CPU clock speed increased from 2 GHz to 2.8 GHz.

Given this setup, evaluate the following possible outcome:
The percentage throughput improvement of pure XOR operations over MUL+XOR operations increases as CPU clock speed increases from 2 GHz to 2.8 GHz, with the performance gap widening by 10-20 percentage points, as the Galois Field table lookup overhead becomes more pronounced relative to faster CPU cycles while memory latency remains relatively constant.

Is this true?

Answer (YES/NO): NO